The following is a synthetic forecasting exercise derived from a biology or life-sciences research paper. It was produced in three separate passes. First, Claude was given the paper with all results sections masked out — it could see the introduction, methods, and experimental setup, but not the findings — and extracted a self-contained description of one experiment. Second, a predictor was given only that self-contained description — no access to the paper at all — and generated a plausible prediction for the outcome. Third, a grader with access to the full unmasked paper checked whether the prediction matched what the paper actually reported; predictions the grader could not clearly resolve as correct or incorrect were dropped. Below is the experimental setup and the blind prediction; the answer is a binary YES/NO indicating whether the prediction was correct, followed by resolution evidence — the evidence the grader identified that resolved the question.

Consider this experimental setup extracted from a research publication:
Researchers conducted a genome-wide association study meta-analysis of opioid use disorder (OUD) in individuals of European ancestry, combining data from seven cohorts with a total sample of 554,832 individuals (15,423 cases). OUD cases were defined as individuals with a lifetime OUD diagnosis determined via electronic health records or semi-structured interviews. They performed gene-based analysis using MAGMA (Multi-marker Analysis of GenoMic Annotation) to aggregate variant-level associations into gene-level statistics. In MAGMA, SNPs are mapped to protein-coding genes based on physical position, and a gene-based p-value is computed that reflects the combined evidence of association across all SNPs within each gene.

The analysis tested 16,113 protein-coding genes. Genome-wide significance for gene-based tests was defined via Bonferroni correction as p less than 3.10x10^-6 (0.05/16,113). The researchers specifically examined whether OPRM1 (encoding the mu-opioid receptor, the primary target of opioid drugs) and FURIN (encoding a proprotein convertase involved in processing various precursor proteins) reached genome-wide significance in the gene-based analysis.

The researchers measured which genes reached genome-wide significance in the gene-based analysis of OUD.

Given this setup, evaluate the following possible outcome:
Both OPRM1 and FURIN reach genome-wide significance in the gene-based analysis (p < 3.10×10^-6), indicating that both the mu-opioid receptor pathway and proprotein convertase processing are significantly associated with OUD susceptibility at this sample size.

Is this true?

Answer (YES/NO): YES